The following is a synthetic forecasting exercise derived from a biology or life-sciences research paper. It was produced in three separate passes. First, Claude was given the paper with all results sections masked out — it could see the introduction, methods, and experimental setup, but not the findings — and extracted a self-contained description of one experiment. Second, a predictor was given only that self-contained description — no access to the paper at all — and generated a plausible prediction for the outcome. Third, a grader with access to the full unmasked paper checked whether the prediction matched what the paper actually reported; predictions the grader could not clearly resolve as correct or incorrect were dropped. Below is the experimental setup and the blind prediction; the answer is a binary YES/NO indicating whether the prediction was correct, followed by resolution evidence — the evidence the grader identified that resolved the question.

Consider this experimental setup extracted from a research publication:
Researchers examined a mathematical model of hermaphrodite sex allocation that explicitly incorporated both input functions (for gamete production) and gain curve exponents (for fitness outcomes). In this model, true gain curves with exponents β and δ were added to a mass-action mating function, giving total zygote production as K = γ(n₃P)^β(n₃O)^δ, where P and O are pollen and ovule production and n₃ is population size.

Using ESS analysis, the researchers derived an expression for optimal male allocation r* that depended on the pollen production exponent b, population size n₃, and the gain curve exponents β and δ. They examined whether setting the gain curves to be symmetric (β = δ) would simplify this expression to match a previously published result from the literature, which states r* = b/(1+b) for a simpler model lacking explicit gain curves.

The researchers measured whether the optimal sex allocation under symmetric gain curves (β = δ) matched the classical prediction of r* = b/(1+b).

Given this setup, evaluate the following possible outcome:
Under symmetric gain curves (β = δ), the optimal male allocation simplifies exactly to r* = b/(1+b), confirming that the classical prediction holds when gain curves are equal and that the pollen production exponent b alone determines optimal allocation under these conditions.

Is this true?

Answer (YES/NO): YES